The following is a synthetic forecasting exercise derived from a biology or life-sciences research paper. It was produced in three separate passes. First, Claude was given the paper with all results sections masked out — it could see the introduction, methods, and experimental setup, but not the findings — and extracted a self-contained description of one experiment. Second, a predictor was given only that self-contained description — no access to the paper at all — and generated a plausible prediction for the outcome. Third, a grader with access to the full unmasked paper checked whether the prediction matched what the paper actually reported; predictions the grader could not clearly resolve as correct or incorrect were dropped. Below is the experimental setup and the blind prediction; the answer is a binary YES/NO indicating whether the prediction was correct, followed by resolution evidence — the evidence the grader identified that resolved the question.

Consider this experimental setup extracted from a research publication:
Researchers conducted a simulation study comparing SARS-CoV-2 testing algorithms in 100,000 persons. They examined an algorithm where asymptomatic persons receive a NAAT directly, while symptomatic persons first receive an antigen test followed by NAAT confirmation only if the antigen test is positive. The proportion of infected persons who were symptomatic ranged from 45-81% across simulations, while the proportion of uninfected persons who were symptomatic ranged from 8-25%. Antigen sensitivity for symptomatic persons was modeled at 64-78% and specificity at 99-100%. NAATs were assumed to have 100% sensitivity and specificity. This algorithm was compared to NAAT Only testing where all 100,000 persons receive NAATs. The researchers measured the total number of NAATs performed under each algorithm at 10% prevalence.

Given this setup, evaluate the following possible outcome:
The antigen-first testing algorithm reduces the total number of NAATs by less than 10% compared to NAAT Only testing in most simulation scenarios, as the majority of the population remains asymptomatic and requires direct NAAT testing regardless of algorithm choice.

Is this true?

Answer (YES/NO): NO